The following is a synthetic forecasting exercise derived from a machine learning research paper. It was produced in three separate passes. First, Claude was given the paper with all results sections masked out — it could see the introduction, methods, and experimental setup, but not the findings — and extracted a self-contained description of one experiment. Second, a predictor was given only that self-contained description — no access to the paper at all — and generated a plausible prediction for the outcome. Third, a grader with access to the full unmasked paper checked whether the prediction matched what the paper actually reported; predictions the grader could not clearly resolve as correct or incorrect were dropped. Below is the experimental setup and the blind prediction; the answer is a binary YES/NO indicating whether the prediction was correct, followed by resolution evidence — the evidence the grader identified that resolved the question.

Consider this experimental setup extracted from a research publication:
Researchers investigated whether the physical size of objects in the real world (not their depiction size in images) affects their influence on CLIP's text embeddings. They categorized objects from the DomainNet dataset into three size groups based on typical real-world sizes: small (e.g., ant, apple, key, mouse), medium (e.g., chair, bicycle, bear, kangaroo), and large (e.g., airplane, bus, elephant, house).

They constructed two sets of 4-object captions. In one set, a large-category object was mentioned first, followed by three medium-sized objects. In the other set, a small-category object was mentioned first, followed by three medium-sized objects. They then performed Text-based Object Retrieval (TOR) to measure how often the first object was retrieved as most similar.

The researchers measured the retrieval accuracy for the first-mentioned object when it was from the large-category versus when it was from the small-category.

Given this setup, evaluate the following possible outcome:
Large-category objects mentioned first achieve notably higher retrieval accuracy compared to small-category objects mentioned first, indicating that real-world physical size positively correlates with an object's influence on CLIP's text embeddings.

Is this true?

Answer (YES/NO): YES